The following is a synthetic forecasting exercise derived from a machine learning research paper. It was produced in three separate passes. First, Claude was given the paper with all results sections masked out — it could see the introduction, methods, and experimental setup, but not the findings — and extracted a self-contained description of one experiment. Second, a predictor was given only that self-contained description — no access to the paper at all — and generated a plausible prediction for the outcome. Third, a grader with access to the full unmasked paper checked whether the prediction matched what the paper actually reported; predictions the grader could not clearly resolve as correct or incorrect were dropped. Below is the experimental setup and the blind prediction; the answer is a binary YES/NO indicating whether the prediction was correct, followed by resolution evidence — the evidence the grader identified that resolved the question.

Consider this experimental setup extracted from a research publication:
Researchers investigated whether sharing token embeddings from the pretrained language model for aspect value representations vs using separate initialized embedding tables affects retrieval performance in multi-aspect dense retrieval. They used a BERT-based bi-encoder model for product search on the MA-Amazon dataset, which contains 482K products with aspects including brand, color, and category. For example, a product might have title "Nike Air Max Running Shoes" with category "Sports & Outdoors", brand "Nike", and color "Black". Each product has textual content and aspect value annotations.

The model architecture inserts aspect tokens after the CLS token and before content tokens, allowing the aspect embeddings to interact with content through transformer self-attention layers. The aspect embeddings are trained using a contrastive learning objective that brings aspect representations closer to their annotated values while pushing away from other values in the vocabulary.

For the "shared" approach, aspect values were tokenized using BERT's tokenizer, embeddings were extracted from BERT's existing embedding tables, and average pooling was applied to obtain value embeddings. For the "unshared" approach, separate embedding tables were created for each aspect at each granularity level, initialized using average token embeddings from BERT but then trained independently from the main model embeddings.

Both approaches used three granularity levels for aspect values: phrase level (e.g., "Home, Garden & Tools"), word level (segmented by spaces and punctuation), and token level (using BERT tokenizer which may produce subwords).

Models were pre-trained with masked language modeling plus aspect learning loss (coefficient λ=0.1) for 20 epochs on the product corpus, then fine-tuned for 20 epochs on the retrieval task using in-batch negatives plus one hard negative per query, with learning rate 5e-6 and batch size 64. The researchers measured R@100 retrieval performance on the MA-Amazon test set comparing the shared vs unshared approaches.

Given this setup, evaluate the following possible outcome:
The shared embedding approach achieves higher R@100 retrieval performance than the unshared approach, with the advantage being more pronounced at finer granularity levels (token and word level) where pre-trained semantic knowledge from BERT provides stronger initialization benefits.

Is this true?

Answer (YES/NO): NO